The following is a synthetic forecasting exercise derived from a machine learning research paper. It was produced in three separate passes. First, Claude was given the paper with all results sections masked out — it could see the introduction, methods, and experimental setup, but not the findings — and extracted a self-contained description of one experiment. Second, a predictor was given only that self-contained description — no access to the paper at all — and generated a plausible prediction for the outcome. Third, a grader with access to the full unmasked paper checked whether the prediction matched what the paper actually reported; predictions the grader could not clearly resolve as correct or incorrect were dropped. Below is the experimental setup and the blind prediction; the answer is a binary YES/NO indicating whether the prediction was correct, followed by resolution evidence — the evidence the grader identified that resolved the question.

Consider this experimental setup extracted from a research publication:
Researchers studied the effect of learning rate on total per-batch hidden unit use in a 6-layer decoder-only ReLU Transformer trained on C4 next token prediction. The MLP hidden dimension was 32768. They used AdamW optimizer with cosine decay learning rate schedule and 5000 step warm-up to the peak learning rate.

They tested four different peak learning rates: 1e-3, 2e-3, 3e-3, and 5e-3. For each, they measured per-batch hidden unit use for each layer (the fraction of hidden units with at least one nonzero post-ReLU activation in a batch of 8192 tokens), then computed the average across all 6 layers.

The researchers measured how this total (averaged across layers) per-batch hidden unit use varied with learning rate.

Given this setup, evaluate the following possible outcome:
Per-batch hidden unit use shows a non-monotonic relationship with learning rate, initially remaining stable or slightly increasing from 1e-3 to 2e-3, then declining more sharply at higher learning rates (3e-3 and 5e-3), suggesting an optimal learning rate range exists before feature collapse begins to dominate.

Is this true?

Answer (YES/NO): NO